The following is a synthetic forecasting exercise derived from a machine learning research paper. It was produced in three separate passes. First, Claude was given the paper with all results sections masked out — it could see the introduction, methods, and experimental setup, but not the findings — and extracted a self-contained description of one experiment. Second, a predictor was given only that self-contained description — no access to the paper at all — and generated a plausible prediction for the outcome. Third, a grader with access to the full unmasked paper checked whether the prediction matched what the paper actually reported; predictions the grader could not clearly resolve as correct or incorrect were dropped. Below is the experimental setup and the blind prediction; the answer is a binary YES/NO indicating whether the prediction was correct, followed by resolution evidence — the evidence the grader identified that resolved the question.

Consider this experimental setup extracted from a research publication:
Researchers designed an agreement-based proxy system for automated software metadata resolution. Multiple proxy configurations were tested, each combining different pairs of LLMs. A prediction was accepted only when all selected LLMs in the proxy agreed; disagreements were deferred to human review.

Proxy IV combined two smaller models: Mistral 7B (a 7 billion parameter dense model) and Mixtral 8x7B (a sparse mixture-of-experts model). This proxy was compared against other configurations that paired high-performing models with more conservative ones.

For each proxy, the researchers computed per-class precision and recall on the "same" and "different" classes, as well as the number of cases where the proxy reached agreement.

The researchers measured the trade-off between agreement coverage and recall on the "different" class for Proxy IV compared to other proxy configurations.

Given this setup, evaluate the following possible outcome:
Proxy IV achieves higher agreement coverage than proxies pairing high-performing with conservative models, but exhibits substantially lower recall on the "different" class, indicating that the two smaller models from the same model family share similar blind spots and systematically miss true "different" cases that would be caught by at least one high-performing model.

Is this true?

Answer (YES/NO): YES